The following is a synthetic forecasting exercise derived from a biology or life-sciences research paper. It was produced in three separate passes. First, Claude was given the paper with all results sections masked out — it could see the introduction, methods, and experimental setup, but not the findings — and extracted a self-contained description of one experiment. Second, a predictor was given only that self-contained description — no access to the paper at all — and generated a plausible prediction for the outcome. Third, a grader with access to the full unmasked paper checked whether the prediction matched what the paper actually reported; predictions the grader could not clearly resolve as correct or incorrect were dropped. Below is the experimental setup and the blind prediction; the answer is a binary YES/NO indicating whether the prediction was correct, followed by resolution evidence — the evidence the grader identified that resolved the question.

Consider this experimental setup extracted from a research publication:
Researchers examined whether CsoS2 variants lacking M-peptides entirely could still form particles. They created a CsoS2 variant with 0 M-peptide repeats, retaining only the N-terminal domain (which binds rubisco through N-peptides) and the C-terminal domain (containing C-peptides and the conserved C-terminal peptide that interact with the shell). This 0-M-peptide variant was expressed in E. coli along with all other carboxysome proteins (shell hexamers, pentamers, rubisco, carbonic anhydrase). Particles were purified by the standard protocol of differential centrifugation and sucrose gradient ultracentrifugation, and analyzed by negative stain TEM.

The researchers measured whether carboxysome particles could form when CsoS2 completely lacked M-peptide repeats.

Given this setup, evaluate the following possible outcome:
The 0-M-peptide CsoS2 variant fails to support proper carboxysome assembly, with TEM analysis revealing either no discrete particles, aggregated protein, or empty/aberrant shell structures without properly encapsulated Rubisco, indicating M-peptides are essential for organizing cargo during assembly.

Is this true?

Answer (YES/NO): NO